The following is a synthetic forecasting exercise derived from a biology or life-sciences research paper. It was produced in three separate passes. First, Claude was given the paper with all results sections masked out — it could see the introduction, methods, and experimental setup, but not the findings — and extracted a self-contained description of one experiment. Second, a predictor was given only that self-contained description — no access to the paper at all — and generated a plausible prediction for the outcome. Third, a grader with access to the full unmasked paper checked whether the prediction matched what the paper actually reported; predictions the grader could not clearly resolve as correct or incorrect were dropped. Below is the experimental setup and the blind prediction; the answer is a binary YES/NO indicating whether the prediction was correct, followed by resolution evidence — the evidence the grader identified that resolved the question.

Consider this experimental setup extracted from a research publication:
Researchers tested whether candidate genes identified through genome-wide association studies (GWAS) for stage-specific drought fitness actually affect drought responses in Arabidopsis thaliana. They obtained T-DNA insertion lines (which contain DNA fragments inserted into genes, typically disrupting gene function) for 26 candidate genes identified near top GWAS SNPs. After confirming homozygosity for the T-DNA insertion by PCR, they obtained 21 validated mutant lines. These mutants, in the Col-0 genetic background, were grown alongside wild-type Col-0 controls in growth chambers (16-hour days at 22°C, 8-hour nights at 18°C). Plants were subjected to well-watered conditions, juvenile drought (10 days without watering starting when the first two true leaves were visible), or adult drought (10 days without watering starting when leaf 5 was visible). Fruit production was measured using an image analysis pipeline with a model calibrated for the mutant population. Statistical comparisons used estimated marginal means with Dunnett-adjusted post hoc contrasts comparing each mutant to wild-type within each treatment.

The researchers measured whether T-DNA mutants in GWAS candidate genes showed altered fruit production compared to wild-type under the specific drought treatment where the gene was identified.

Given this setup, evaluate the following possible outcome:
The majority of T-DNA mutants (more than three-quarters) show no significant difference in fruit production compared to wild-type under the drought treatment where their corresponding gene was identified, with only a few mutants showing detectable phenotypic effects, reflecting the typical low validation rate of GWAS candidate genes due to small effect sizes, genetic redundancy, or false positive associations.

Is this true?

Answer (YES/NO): NO